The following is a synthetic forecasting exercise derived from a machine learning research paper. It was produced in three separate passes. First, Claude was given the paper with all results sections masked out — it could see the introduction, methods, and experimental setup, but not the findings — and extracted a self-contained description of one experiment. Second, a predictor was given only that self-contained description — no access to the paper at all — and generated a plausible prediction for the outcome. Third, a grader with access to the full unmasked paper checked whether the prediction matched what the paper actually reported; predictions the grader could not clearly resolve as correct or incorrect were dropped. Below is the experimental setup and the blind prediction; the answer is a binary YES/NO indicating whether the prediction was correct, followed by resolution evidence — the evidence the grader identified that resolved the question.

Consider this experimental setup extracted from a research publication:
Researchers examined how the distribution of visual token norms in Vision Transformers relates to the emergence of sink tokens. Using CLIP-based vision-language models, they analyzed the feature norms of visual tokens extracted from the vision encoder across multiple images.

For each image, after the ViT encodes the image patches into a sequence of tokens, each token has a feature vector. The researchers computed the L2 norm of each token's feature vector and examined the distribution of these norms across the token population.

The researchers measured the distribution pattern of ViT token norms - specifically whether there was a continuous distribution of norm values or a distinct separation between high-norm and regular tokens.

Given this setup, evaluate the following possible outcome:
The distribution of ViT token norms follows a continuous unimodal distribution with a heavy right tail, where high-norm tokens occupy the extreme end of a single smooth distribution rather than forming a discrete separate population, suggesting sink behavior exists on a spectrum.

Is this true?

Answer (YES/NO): NO